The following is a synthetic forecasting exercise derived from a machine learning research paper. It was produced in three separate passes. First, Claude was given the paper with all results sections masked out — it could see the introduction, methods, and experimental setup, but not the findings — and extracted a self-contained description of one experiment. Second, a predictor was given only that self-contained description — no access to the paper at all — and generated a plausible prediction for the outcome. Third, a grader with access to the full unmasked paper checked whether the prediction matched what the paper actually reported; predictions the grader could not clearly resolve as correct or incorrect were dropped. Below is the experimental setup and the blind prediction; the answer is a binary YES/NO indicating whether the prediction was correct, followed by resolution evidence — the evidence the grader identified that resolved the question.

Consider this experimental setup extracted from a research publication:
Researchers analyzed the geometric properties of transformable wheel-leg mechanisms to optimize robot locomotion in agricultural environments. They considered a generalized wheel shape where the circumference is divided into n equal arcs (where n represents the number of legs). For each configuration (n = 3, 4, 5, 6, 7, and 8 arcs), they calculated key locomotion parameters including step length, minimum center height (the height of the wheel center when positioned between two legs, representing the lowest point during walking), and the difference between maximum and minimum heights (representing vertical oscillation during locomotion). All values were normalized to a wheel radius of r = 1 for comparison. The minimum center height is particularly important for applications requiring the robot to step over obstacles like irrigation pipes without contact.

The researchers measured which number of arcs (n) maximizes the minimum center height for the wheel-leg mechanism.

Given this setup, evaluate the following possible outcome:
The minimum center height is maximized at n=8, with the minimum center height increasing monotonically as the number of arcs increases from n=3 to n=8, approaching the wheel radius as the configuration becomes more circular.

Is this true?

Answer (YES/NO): NO